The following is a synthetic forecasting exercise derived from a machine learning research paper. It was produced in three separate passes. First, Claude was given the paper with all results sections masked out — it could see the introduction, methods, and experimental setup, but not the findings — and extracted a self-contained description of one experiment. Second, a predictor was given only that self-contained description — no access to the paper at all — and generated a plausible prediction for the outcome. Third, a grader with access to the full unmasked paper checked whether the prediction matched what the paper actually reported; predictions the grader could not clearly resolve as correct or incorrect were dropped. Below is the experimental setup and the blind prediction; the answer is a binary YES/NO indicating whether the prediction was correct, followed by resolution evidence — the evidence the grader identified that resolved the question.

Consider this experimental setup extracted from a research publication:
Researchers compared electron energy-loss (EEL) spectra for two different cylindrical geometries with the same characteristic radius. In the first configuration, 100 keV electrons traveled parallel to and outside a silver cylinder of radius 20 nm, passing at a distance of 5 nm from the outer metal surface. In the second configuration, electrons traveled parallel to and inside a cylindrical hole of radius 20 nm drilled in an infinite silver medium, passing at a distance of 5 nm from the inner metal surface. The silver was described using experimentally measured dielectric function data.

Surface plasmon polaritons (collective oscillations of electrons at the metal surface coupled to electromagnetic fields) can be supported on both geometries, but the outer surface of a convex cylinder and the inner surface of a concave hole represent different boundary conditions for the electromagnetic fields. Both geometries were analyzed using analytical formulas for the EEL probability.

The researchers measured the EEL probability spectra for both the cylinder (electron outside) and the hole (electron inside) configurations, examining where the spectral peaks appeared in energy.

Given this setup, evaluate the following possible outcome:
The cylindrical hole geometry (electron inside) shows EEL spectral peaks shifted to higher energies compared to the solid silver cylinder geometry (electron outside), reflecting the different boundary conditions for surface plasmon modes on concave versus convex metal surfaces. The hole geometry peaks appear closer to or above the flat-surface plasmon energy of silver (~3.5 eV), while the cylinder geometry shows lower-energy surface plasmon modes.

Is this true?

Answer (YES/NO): YES